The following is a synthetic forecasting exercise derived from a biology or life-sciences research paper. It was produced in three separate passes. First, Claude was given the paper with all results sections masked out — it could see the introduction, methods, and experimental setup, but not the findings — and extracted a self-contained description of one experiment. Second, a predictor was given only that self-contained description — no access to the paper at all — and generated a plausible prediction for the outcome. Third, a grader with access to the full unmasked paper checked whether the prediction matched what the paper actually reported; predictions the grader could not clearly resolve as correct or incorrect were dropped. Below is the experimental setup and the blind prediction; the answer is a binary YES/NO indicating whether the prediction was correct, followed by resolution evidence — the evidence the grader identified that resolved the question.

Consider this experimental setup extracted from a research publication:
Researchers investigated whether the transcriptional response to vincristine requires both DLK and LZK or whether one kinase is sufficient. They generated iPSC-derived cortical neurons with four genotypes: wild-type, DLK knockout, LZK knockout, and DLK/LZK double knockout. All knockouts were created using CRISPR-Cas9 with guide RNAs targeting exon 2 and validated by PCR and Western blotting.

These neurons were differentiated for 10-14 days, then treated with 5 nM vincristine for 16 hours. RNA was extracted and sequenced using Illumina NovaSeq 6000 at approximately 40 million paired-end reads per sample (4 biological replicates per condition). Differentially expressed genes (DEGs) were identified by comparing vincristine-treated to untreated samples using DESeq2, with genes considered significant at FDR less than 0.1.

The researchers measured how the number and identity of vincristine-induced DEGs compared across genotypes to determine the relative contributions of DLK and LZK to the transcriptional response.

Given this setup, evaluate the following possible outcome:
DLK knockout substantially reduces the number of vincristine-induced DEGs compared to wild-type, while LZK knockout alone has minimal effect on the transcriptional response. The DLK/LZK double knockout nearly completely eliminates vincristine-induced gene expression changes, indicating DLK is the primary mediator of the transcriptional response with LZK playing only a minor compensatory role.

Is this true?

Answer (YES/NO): NO